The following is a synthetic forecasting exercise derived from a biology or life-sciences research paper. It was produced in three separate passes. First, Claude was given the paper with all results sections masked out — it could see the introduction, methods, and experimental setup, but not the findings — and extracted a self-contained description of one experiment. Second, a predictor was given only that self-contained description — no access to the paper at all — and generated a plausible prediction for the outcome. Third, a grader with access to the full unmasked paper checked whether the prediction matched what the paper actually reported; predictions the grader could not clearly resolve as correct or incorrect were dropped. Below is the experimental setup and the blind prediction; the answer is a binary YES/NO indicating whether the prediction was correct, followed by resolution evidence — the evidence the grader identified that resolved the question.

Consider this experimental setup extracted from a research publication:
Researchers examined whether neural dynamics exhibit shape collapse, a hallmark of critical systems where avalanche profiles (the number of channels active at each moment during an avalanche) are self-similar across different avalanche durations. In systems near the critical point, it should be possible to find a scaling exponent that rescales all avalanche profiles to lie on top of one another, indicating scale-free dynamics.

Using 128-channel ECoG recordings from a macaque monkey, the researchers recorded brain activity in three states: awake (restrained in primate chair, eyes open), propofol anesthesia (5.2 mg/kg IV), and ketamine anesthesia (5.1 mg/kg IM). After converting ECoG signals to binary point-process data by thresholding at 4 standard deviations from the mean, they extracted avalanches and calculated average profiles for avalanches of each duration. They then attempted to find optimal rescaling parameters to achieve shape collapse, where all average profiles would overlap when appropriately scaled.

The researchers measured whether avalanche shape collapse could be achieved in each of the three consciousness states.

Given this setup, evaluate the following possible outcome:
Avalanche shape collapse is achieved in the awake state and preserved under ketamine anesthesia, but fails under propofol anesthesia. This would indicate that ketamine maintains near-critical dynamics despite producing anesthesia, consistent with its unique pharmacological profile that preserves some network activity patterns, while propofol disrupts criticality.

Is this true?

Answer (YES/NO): NO